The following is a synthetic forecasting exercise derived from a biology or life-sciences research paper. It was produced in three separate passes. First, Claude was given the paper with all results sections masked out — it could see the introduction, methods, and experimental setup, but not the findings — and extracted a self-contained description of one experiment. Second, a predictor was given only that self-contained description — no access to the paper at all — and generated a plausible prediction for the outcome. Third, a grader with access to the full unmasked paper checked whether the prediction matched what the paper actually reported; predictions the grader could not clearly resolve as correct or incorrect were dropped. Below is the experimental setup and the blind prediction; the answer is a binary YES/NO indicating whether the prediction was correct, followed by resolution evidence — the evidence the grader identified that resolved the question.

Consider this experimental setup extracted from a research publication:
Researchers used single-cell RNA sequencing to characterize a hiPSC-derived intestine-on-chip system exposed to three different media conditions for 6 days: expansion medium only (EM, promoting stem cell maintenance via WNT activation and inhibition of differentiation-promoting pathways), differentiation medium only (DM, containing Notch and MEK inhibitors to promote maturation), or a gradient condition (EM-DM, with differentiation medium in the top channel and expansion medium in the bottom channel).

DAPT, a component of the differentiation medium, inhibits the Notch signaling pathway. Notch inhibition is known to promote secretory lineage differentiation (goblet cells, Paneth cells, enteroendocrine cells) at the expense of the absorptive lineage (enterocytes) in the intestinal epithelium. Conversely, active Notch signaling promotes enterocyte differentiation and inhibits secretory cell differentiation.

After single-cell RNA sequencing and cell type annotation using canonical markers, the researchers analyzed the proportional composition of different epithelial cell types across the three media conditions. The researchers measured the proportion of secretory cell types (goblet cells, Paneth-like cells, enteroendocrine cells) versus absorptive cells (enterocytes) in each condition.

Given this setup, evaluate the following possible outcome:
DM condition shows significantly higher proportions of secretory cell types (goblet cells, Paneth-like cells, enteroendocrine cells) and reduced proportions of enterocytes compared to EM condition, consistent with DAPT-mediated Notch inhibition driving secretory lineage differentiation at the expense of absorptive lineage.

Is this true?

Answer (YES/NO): NO